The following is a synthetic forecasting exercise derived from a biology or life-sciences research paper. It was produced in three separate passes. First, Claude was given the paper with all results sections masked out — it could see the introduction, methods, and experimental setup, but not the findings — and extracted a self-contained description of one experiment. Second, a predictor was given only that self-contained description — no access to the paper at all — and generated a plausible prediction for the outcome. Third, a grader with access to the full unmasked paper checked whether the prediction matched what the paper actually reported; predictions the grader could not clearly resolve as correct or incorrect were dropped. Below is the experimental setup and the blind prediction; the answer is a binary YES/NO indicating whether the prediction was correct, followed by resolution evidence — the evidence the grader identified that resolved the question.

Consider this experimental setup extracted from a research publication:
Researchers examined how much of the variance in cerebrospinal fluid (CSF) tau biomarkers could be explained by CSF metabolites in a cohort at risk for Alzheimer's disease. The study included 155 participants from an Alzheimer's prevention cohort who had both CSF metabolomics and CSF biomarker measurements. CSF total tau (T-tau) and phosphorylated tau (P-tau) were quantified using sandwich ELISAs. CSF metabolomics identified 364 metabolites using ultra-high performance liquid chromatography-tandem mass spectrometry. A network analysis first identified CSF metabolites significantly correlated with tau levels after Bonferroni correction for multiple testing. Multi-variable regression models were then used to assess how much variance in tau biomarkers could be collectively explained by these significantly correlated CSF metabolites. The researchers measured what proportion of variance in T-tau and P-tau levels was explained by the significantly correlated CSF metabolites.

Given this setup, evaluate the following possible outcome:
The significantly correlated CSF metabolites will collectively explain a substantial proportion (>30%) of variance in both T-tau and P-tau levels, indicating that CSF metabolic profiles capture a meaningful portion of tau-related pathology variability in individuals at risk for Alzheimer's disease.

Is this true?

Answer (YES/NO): YES